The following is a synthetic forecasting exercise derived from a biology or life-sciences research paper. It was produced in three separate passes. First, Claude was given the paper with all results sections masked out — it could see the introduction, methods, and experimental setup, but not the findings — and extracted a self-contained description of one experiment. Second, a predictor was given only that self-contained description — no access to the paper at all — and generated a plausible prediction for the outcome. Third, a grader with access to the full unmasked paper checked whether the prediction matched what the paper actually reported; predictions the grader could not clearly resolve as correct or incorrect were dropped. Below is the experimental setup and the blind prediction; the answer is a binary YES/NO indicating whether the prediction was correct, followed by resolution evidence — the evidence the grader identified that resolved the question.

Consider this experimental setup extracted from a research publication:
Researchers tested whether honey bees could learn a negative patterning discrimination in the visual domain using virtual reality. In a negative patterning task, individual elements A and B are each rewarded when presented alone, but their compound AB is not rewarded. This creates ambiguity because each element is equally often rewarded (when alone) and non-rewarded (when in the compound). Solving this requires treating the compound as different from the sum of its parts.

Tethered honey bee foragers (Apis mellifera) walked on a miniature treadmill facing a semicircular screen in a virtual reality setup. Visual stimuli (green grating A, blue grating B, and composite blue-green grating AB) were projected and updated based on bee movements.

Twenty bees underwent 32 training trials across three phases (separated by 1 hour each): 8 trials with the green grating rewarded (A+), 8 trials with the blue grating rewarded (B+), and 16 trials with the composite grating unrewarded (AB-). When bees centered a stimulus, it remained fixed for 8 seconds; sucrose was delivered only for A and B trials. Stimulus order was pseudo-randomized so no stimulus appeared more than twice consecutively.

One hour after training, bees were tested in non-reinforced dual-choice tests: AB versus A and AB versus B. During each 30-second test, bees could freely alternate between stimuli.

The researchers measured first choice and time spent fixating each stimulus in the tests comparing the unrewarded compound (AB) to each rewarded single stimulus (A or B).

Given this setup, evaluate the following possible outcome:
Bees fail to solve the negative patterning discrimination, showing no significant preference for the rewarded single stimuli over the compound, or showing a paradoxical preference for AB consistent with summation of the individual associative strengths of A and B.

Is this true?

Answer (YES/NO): NO